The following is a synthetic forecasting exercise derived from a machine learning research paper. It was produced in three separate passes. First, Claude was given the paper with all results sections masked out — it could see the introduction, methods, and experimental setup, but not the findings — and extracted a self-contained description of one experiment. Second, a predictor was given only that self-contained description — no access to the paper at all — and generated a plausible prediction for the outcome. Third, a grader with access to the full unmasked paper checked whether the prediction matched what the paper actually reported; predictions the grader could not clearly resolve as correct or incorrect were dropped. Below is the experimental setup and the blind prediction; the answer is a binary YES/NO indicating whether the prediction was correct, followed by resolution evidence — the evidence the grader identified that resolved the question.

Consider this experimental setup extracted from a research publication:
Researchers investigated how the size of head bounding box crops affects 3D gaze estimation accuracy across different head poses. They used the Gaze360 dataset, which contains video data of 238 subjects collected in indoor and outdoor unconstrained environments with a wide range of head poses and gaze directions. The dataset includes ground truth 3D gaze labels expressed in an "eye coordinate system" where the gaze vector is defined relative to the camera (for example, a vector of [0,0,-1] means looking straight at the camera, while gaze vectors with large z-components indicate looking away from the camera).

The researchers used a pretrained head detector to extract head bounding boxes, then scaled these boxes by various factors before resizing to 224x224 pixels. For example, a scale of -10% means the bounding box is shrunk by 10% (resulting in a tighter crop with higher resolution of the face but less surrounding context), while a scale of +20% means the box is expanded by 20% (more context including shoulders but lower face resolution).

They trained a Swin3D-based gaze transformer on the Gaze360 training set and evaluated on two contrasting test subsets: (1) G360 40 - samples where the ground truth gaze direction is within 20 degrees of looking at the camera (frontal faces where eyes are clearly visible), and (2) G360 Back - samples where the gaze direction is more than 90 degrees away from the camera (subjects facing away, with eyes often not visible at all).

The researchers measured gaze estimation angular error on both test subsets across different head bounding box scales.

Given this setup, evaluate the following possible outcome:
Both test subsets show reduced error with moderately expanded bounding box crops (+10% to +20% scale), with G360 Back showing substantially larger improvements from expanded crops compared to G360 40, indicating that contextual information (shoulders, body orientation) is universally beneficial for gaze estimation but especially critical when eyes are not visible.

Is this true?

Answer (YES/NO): NO